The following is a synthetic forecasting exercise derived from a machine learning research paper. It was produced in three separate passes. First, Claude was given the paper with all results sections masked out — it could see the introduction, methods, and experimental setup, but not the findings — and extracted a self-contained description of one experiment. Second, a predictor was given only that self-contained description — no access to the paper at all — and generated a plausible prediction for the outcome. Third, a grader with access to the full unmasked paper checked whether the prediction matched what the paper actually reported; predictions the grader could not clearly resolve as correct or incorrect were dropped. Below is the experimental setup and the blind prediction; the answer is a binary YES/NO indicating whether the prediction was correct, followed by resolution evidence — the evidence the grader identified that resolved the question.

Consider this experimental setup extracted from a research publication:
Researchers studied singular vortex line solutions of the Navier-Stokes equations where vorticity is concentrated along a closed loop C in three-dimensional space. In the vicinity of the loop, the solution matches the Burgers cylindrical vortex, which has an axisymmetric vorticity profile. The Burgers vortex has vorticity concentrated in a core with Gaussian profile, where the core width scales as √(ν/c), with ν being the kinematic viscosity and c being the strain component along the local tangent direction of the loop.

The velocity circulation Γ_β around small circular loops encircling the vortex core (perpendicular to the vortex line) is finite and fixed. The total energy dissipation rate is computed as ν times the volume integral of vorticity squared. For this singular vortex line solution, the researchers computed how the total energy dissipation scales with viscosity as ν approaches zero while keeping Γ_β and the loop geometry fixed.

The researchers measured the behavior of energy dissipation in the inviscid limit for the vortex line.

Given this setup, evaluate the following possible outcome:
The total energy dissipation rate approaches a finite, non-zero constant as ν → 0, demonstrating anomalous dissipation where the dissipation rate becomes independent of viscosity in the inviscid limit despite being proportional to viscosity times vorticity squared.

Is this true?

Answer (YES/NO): YES